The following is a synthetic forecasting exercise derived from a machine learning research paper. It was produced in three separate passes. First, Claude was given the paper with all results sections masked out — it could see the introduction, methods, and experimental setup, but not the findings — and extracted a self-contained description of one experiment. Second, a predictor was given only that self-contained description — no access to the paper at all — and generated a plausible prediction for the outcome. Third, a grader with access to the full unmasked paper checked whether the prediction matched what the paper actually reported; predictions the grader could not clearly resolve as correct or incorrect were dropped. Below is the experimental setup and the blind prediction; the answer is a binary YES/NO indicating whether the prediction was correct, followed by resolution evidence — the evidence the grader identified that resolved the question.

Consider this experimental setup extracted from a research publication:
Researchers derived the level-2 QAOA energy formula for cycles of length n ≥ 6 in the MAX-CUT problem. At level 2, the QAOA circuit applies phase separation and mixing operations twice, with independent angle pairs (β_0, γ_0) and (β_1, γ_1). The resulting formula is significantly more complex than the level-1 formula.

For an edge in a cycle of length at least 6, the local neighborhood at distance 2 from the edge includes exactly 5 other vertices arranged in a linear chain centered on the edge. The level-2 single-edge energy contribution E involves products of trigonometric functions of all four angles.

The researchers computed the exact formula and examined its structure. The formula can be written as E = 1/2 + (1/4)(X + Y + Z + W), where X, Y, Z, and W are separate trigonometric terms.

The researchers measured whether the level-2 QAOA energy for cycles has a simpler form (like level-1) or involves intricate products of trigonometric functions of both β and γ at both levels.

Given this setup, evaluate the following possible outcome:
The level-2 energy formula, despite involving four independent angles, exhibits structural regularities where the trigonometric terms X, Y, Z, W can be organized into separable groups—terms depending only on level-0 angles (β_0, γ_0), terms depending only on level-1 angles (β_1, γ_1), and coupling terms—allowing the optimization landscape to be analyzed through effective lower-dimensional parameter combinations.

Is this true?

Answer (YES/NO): NO